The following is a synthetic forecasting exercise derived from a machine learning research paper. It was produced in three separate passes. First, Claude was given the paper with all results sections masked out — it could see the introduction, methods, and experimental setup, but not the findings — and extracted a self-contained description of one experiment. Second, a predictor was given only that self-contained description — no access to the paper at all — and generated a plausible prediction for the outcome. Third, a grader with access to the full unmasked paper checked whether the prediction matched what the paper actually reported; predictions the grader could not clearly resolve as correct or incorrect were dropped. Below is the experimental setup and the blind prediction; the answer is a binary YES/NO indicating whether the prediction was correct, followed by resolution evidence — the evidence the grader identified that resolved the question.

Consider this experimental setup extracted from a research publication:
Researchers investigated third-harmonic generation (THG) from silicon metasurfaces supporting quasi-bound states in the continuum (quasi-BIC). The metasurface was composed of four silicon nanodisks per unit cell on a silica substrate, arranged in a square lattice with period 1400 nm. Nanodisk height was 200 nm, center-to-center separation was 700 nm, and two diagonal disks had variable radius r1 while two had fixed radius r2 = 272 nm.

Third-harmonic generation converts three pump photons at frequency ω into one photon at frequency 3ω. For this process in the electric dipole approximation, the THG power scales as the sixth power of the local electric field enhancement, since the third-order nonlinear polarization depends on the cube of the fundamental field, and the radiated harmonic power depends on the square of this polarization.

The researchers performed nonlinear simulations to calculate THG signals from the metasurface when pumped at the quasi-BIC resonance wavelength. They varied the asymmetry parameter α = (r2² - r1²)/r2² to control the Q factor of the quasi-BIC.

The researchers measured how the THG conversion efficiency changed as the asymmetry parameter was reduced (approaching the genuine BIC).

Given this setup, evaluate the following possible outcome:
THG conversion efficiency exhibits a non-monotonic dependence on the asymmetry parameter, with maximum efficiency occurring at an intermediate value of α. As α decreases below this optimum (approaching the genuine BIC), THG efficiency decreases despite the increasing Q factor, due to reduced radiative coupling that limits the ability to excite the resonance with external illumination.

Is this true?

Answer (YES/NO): NO